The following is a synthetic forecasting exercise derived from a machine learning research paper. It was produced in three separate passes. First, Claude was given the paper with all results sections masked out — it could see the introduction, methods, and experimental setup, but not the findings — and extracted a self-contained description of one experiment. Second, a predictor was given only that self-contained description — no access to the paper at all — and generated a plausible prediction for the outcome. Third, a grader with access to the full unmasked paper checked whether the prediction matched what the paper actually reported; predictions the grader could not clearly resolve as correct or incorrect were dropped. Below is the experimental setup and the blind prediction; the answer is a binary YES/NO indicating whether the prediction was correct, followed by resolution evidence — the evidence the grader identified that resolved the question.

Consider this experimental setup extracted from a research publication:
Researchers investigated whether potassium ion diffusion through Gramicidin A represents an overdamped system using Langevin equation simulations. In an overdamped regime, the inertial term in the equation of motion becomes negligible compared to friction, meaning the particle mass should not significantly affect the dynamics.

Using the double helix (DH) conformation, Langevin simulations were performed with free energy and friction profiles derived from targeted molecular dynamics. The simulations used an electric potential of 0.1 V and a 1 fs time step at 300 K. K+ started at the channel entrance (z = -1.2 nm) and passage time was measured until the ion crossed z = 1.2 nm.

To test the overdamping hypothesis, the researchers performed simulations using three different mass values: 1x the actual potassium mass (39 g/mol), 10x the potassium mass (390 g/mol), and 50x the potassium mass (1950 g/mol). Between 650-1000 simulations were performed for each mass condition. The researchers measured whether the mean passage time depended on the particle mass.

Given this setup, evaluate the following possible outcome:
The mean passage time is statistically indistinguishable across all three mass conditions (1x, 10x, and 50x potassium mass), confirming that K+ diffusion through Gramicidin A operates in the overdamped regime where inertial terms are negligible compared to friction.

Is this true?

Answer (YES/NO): NO